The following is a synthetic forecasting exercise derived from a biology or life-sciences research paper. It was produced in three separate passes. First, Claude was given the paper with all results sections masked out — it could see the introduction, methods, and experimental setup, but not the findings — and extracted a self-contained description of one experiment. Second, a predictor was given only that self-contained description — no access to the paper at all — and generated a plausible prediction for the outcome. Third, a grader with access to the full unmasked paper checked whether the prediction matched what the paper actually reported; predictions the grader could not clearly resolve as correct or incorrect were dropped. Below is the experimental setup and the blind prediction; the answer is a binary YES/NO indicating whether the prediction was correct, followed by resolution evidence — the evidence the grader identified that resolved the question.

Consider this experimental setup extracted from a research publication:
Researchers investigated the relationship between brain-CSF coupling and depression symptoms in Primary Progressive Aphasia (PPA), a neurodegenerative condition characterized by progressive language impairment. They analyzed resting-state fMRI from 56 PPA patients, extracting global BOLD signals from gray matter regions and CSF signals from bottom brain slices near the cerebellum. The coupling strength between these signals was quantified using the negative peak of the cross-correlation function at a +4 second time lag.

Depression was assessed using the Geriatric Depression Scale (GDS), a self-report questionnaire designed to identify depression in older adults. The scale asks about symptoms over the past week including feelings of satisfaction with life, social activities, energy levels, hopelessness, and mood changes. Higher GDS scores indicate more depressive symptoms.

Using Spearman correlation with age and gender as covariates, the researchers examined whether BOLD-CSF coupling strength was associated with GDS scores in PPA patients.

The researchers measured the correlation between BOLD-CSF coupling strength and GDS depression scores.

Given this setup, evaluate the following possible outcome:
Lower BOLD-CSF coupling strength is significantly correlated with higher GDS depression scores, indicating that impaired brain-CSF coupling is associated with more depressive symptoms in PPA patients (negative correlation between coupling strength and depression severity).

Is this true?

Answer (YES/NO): NO